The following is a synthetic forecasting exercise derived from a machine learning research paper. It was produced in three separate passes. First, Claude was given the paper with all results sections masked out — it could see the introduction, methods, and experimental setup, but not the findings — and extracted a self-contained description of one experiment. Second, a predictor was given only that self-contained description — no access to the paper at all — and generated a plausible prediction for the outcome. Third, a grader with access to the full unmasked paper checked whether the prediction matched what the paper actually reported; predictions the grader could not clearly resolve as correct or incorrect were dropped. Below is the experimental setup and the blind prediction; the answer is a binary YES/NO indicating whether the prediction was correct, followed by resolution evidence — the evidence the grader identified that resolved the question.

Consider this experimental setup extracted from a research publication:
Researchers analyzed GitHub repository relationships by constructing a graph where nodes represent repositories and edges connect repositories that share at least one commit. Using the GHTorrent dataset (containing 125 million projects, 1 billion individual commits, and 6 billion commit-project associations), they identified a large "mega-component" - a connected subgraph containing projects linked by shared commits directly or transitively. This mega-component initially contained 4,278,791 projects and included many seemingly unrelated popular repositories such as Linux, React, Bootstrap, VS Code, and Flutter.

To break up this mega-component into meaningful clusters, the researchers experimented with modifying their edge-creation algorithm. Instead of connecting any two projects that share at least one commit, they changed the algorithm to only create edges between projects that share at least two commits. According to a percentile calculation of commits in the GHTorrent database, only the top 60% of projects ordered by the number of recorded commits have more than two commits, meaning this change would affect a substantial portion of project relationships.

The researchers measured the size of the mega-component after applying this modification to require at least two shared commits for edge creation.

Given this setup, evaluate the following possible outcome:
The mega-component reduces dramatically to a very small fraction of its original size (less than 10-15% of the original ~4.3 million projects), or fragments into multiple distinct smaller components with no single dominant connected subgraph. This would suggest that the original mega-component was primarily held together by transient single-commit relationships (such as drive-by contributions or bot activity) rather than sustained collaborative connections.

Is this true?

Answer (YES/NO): NO